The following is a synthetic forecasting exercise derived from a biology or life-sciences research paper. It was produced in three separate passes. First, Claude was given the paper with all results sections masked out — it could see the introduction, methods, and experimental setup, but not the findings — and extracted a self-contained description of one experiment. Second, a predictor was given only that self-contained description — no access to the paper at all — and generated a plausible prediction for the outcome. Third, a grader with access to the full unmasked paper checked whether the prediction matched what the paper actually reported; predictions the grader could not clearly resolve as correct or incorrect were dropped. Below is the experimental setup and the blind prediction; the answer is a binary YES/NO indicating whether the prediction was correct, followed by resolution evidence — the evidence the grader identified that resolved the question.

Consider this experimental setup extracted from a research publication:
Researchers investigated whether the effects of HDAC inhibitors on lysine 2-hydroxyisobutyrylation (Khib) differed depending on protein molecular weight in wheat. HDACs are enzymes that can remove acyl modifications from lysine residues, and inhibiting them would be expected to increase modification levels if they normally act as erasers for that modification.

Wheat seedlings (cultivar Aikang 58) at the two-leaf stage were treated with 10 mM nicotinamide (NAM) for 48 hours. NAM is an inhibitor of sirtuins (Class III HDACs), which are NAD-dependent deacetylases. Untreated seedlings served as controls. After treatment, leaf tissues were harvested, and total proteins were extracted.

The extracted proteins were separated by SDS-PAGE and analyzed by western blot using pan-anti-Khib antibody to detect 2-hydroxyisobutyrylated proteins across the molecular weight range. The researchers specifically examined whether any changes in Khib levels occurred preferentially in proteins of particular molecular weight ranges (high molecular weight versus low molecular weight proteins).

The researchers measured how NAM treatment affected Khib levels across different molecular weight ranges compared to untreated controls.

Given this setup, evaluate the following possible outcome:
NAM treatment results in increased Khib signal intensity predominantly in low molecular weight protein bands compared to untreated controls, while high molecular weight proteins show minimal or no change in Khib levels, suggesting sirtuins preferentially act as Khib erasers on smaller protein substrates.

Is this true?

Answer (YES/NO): YES